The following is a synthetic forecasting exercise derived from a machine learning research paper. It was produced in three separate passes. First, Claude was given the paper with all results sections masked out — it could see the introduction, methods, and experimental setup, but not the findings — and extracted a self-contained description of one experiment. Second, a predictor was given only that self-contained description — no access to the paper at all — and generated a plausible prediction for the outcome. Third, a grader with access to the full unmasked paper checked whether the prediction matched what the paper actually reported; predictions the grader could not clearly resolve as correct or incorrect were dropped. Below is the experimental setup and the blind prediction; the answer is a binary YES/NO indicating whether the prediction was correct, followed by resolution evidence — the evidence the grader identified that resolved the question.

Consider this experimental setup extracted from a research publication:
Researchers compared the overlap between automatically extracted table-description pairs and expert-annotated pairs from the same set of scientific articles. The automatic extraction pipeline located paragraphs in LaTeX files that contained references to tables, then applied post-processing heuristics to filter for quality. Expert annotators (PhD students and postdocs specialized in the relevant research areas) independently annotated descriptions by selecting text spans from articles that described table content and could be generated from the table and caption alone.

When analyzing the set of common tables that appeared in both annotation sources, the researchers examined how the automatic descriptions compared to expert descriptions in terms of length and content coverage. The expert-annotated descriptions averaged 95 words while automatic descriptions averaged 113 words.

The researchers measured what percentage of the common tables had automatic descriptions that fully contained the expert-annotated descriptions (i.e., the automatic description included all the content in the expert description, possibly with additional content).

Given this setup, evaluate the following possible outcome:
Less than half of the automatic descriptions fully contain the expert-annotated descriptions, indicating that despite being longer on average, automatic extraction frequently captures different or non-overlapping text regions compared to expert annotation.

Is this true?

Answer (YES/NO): NO